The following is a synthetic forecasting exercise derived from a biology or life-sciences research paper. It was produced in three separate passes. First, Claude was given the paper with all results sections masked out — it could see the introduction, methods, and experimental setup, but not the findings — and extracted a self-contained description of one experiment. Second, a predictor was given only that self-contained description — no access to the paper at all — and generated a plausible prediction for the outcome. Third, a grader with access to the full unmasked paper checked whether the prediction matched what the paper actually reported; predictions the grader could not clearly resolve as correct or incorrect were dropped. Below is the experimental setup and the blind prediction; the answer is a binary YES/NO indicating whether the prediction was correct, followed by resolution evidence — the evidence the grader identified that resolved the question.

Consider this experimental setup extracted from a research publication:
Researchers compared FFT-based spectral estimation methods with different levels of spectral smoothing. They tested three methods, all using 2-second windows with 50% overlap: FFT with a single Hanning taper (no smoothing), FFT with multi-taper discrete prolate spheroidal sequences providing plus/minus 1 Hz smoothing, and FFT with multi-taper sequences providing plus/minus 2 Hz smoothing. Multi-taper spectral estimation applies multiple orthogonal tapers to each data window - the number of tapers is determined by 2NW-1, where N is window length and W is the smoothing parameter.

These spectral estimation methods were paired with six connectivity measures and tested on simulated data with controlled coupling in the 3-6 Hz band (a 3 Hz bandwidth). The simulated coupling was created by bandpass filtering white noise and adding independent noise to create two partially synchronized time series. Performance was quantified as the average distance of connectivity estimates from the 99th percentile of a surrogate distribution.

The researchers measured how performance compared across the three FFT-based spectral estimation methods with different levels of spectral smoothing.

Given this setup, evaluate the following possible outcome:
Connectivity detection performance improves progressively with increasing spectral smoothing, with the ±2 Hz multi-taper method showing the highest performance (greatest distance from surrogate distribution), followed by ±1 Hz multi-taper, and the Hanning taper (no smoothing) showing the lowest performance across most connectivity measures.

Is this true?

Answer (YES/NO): YES